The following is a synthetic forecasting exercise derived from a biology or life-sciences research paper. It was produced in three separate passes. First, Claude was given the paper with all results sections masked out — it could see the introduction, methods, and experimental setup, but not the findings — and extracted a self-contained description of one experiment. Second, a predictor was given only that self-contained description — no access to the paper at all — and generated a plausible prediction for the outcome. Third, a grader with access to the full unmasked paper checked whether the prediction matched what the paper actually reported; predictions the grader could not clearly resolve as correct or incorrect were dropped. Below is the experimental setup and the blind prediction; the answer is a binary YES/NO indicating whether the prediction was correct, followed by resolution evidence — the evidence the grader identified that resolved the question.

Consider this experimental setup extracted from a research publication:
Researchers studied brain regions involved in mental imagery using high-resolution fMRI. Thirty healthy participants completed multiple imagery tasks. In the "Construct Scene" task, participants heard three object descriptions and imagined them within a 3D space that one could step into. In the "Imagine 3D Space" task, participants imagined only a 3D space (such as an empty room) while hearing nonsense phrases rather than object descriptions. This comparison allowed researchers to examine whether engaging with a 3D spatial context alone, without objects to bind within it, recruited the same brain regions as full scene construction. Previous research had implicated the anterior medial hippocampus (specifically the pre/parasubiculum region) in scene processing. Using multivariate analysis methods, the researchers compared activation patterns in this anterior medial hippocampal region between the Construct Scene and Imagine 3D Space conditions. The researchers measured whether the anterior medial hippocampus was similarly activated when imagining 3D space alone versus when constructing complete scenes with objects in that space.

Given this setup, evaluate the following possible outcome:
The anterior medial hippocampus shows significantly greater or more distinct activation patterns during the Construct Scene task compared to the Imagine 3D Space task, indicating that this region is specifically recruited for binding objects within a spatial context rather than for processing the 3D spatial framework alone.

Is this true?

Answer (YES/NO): YES